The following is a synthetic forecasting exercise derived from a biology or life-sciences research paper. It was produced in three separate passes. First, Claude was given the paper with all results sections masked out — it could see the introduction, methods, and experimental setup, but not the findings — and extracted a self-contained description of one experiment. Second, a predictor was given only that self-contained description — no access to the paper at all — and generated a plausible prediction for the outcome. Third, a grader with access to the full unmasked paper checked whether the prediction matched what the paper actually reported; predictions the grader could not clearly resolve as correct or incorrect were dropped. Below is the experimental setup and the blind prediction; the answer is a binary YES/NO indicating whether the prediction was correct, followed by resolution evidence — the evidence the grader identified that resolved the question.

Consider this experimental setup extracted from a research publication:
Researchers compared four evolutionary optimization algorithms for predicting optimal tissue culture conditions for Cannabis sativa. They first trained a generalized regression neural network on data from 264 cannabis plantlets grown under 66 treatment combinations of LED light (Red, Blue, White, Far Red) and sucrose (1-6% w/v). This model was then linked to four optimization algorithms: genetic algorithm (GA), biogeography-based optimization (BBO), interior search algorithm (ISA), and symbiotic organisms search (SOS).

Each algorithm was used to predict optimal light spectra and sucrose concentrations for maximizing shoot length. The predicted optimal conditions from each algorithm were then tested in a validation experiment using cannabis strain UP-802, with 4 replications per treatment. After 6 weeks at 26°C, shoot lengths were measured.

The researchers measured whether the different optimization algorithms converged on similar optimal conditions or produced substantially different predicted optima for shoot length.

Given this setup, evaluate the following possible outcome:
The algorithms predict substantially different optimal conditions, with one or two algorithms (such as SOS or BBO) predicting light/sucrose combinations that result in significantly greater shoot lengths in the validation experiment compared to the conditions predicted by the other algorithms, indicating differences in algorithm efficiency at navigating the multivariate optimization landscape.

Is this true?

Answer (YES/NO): NO